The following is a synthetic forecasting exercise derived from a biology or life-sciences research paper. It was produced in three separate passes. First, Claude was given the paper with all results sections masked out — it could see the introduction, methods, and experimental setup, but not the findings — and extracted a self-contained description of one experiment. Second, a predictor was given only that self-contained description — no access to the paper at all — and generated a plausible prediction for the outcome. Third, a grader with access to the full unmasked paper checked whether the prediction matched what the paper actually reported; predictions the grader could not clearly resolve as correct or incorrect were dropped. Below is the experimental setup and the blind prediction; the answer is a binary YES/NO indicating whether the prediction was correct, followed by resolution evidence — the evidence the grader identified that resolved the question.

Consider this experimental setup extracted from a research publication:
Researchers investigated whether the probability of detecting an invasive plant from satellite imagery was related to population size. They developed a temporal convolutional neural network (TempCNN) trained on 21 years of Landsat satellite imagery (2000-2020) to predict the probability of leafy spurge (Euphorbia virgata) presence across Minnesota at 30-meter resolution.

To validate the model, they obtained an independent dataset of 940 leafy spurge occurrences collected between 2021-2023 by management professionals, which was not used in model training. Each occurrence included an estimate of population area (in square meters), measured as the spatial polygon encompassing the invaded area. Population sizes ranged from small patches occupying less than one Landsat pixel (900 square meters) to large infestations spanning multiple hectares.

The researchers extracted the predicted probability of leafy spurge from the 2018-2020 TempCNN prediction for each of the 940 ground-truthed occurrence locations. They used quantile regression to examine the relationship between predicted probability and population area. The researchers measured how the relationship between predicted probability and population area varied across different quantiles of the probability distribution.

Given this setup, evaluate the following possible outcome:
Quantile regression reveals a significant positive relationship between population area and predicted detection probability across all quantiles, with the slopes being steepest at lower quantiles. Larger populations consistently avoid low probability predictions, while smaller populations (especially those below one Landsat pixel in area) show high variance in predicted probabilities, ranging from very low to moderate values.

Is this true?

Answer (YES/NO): YES